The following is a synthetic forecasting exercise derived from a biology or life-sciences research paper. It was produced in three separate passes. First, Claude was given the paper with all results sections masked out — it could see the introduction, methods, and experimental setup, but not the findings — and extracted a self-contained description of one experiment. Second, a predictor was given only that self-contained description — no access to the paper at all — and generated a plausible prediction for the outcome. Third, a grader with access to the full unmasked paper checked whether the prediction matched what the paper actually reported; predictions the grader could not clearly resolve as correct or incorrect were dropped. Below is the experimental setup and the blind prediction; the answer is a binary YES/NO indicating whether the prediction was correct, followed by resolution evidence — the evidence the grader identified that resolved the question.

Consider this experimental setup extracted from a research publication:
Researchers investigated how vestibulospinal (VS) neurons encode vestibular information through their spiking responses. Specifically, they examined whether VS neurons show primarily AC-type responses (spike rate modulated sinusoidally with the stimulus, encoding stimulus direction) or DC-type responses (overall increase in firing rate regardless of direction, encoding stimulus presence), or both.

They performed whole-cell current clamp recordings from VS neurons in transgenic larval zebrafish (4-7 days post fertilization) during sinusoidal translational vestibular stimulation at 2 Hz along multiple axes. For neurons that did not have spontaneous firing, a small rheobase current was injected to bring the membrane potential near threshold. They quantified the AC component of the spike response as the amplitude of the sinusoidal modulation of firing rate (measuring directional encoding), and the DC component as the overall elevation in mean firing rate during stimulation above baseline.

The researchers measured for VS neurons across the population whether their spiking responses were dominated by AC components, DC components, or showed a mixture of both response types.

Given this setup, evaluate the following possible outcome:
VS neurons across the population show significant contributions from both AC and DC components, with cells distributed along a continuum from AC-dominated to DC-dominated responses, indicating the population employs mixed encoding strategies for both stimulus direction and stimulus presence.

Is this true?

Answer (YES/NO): NO